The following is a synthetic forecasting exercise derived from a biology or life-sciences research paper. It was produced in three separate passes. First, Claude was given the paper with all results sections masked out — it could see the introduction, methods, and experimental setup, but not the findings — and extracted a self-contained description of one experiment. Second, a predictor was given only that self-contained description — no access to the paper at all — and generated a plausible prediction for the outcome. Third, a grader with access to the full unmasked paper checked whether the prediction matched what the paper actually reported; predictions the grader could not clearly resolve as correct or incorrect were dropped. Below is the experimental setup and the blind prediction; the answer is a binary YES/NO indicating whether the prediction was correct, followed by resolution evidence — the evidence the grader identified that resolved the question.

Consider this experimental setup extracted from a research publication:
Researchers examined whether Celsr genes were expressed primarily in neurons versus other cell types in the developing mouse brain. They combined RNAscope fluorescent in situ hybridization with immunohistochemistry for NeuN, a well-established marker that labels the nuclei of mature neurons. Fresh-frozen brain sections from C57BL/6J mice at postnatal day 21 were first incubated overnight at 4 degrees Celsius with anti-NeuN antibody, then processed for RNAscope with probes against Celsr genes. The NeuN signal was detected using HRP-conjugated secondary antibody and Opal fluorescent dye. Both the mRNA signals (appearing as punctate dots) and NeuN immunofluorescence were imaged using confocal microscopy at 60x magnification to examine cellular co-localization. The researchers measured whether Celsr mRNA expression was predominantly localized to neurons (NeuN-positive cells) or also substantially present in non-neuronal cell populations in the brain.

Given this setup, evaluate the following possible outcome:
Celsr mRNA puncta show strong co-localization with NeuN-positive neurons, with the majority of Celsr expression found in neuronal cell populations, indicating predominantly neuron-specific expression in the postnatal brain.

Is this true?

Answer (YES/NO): YES